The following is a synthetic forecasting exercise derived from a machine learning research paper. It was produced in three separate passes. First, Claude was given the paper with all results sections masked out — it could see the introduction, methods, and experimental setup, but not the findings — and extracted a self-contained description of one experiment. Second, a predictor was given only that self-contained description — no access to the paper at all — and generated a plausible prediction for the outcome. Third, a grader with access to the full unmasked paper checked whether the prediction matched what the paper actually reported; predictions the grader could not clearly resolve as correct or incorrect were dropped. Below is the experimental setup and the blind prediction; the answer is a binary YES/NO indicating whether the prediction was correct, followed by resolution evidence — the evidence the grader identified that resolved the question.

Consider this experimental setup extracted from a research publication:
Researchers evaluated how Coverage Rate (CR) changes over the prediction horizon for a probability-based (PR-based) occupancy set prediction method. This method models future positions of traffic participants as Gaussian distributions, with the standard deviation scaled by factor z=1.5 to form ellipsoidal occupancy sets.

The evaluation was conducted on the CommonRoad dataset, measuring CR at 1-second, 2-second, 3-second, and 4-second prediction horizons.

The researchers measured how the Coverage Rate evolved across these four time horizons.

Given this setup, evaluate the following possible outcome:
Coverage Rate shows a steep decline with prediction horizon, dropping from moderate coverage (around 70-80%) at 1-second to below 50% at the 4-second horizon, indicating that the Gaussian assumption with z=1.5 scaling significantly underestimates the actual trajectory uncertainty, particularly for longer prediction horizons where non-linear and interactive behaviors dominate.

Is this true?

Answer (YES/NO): NO